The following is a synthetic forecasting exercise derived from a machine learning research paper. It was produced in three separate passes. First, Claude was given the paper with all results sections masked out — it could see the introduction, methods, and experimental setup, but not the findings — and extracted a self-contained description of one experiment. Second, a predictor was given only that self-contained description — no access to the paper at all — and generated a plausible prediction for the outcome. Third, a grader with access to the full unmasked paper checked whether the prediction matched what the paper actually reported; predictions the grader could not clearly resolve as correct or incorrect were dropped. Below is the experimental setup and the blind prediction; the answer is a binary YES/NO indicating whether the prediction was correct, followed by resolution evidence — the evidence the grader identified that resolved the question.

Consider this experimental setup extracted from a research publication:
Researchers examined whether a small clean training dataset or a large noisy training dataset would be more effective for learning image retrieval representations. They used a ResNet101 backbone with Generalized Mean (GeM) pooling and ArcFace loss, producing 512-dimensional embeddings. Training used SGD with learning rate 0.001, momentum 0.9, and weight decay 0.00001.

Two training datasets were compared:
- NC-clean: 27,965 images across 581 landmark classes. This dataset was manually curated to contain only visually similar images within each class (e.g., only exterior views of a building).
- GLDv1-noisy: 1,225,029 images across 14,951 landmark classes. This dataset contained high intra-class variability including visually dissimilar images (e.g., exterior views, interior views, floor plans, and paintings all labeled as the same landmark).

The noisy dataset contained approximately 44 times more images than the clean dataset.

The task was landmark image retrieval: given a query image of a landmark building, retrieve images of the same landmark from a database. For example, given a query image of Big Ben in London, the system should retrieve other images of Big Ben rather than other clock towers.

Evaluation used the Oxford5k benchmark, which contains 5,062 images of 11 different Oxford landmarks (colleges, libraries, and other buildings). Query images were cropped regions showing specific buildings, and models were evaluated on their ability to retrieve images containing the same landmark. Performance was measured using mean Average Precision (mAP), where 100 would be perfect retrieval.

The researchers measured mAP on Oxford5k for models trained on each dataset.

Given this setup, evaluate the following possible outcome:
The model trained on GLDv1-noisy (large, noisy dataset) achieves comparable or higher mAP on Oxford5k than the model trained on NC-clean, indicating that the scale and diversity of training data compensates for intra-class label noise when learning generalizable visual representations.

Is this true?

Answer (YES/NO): YES